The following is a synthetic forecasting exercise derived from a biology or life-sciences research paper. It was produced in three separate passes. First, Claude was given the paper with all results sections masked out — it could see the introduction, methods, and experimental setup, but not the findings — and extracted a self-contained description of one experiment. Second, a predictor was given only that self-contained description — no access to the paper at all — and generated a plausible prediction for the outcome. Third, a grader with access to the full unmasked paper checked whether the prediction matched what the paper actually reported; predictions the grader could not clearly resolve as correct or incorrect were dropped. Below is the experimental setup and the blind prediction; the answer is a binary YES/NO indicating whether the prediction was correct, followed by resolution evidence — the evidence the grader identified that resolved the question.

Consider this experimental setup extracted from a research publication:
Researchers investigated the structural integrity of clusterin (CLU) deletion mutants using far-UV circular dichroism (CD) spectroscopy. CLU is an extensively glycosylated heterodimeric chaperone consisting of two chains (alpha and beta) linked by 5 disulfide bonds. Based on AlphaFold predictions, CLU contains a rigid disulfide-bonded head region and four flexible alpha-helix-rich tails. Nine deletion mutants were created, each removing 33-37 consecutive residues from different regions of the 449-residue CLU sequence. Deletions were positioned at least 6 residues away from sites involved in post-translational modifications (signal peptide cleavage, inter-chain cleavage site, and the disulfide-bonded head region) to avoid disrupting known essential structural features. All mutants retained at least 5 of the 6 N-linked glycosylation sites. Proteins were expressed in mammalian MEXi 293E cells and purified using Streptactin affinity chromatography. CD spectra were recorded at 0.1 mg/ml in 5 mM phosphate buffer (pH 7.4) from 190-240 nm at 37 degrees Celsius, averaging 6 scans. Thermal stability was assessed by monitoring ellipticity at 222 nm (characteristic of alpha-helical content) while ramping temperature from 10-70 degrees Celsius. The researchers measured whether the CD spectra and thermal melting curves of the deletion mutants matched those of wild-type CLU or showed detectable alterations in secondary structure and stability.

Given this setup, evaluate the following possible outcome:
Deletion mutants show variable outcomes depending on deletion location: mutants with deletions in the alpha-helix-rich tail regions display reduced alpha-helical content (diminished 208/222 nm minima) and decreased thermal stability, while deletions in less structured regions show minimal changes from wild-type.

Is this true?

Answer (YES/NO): NO